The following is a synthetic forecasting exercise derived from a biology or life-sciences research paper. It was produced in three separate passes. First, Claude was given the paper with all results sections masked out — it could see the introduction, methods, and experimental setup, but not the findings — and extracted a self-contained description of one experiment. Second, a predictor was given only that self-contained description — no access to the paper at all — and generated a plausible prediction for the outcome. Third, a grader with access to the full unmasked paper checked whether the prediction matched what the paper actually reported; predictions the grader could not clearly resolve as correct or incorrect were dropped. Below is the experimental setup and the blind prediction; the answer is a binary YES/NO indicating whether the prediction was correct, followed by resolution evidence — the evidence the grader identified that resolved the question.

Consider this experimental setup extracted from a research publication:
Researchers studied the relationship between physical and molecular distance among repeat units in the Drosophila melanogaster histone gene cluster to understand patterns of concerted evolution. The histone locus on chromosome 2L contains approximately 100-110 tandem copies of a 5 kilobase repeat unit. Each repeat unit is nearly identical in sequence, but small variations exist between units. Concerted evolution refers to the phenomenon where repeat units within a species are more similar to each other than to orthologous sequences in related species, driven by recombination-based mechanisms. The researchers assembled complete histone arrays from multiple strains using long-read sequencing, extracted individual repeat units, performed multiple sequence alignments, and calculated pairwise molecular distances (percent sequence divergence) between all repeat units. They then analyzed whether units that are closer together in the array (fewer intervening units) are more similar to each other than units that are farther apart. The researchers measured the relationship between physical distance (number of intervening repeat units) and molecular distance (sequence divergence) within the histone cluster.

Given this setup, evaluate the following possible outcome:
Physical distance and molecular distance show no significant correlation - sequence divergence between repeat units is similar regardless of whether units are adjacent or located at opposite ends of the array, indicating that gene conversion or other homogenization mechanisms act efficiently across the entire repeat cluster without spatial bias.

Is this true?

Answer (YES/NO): NO